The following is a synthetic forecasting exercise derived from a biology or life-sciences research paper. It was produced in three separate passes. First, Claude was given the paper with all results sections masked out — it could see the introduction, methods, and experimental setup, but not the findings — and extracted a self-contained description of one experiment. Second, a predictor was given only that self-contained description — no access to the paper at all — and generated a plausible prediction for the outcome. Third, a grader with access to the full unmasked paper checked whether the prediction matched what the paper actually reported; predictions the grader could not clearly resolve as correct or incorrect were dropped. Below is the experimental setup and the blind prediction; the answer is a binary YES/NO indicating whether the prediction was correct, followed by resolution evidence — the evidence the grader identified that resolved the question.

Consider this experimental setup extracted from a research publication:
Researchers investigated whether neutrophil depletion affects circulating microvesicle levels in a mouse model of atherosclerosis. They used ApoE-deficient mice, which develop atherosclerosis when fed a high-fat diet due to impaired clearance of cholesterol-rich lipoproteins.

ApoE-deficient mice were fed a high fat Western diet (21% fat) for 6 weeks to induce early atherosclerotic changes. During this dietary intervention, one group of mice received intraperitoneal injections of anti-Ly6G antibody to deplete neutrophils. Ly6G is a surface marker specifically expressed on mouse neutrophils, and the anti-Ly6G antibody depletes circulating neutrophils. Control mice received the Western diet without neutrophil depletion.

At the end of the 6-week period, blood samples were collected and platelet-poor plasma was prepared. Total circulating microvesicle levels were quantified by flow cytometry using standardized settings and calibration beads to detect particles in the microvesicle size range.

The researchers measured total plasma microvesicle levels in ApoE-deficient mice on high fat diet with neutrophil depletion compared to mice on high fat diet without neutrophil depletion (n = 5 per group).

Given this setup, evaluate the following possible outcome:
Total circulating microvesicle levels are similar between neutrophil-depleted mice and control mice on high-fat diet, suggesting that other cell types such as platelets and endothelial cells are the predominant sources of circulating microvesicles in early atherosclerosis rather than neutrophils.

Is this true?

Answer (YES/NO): NO